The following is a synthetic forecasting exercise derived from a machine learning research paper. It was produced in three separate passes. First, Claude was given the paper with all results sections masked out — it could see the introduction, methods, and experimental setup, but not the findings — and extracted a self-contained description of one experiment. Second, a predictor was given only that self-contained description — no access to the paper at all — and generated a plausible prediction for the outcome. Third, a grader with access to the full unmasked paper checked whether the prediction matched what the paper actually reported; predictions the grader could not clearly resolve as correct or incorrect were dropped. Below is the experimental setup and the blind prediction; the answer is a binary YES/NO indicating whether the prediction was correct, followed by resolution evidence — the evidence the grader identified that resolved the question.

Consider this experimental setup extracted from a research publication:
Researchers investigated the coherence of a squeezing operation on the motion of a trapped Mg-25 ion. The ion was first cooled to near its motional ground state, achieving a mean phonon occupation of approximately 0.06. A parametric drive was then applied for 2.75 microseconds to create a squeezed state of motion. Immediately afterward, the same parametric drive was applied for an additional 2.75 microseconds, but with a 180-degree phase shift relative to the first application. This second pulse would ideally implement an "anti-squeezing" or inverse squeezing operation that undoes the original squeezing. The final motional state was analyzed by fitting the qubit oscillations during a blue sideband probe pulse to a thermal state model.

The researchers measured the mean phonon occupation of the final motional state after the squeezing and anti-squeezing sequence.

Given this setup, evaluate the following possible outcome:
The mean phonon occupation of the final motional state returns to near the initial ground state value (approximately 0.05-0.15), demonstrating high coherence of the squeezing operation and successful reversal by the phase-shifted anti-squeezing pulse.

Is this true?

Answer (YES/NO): YES